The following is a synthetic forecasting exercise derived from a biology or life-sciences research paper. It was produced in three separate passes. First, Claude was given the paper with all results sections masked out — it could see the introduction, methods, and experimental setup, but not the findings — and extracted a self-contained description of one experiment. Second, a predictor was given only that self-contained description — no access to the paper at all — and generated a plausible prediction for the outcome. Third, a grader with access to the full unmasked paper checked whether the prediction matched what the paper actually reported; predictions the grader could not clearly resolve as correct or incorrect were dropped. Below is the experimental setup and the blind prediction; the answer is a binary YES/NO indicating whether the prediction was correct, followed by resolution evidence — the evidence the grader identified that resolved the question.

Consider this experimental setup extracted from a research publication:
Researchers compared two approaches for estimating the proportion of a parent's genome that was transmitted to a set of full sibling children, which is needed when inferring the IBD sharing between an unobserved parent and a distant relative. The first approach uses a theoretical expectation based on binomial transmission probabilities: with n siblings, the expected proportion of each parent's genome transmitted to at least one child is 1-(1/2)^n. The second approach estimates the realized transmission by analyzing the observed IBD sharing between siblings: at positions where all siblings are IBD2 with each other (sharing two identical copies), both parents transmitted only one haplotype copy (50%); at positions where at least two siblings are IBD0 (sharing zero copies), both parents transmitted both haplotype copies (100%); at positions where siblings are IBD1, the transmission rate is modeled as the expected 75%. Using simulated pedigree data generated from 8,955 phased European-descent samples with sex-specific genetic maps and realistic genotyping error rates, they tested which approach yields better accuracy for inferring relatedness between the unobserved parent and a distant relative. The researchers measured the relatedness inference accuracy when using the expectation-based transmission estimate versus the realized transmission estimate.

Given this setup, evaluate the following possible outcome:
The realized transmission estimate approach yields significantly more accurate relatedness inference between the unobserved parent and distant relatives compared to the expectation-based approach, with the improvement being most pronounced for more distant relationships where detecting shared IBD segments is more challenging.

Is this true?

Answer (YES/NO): NO